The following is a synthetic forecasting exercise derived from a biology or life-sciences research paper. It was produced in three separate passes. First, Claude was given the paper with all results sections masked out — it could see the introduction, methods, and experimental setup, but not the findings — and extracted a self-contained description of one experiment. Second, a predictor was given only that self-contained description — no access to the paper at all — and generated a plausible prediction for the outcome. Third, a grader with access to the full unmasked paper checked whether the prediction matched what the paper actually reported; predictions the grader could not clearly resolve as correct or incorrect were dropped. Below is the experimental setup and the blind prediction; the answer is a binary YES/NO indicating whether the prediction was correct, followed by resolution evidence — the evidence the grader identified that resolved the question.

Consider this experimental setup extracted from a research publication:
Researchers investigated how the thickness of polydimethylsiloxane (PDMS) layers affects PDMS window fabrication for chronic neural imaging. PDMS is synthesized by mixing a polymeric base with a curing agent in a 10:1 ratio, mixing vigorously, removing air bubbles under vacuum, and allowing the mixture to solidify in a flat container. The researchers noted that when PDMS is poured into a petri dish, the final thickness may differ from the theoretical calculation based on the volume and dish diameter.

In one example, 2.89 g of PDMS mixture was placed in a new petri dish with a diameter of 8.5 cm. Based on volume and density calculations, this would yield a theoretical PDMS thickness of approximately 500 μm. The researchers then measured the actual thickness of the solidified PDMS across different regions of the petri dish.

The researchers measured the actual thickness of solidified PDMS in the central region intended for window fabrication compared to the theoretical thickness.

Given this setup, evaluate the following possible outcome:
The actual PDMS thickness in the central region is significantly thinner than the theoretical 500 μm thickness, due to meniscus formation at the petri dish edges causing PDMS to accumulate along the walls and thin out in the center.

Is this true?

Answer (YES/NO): YES